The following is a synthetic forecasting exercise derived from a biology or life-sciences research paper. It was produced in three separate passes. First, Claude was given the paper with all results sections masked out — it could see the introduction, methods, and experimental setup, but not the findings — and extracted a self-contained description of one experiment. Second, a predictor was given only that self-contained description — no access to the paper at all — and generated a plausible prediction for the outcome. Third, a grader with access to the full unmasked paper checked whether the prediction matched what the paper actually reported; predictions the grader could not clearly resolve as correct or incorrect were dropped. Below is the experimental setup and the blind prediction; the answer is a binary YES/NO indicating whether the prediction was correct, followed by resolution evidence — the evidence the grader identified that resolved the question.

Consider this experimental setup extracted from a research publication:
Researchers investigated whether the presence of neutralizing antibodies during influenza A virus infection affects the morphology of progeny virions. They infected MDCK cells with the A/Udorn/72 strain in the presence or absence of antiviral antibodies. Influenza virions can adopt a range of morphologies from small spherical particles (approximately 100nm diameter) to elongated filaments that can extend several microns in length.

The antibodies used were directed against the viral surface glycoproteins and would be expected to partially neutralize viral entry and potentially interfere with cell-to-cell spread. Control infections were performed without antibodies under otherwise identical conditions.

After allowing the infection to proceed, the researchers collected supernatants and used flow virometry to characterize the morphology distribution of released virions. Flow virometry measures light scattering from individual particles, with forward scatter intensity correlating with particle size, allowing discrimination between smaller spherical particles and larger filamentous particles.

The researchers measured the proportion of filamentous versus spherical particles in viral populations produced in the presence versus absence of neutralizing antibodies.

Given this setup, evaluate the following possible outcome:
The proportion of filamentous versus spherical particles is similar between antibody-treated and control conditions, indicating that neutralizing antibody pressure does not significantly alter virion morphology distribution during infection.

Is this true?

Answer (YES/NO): NO